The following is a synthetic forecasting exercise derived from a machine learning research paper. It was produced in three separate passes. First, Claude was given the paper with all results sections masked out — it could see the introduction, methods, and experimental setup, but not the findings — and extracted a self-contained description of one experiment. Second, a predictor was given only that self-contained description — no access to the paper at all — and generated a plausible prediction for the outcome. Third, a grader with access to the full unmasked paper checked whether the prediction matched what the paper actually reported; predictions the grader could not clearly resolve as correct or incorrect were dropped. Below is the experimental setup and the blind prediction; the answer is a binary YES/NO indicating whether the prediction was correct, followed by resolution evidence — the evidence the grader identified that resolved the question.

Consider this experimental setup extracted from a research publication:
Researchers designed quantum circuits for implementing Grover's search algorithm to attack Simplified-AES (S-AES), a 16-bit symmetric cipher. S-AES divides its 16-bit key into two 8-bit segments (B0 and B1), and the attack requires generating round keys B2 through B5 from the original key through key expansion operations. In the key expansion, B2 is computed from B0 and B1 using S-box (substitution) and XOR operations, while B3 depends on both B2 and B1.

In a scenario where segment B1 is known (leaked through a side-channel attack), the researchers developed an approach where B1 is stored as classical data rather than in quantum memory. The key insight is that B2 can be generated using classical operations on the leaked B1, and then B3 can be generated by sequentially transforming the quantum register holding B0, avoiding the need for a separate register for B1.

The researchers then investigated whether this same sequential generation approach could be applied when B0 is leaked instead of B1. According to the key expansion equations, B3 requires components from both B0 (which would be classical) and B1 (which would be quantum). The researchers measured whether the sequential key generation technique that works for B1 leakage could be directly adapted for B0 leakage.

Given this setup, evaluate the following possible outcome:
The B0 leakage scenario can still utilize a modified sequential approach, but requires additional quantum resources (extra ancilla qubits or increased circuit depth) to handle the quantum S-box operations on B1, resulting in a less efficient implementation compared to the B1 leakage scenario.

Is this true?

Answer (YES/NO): NO